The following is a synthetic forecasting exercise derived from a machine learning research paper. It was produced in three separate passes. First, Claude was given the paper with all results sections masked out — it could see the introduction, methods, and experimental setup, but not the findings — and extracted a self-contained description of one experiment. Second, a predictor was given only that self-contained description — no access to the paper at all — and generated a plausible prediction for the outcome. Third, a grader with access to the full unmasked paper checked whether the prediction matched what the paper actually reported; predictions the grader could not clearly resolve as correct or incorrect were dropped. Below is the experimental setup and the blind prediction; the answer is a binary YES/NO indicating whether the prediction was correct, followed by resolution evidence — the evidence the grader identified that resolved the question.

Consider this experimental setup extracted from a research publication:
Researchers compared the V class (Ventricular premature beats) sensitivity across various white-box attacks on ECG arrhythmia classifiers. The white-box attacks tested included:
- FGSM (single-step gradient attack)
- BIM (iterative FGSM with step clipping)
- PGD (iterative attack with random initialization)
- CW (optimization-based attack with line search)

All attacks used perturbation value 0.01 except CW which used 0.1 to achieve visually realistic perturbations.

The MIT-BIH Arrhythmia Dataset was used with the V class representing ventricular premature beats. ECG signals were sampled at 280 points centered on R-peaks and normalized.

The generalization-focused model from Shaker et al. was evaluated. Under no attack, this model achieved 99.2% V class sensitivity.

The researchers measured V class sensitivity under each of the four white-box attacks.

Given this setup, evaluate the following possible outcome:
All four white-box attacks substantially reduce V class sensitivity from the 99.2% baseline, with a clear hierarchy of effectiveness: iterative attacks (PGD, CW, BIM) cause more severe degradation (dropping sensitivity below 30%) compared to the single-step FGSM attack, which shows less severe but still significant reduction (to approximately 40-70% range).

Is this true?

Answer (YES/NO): NO